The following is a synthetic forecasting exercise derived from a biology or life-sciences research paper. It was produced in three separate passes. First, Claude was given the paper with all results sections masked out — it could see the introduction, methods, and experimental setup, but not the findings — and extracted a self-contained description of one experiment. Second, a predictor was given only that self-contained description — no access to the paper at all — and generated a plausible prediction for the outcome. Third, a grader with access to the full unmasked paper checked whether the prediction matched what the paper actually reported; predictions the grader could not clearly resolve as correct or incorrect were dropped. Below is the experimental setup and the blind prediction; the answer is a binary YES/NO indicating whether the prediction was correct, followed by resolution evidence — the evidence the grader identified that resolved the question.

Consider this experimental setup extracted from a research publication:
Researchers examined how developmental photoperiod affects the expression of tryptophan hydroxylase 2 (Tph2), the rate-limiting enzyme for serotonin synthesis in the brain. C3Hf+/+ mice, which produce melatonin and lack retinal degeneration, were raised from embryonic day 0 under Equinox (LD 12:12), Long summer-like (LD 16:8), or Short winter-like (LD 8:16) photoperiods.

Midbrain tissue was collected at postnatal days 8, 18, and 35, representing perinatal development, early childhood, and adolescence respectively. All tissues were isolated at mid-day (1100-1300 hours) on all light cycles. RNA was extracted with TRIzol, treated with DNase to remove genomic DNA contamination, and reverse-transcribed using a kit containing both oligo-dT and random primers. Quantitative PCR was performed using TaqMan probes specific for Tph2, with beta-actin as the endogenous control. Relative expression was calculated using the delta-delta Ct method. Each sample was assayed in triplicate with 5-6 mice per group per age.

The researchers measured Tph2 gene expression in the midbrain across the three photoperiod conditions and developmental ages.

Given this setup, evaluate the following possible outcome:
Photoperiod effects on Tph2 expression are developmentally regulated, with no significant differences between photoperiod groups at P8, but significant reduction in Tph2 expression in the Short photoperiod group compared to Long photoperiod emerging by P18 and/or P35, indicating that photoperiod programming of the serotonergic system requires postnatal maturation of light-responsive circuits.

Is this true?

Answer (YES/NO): NO